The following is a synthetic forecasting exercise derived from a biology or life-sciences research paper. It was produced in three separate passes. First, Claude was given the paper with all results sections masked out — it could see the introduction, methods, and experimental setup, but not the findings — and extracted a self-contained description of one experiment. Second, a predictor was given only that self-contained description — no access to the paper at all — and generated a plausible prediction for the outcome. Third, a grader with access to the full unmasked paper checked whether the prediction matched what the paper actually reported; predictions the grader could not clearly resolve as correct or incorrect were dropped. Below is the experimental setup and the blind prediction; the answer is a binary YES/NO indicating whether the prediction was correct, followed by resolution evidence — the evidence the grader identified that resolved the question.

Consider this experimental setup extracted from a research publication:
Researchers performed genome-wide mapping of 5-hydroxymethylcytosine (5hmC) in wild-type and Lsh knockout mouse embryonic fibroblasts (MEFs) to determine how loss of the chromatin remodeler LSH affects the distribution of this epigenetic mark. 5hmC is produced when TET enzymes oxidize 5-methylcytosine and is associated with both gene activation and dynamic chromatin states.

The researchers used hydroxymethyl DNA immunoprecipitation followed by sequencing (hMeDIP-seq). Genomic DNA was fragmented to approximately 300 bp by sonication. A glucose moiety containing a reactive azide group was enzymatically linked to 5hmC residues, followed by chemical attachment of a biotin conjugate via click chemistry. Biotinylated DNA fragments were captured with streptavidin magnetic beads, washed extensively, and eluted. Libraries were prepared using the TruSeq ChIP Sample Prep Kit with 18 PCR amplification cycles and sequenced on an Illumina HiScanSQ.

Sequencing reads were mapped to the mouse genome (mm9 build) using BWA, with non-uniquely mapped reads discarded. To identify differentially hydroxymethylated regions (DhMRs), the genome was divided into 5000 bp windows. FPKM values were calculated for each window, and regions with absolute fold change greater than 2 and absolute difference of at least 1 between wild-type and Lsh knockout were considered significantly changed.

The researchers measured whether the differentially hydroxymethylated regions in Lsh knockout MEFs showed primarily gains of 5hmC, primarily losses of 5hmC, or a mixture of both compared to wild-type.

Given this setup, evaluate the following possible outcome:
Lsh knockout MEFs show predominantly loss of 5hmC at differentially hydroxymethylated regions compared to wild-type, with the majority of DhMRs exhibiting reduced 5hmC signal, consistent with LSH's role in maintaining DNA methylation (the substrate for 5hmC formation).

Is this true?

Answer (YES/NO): NO